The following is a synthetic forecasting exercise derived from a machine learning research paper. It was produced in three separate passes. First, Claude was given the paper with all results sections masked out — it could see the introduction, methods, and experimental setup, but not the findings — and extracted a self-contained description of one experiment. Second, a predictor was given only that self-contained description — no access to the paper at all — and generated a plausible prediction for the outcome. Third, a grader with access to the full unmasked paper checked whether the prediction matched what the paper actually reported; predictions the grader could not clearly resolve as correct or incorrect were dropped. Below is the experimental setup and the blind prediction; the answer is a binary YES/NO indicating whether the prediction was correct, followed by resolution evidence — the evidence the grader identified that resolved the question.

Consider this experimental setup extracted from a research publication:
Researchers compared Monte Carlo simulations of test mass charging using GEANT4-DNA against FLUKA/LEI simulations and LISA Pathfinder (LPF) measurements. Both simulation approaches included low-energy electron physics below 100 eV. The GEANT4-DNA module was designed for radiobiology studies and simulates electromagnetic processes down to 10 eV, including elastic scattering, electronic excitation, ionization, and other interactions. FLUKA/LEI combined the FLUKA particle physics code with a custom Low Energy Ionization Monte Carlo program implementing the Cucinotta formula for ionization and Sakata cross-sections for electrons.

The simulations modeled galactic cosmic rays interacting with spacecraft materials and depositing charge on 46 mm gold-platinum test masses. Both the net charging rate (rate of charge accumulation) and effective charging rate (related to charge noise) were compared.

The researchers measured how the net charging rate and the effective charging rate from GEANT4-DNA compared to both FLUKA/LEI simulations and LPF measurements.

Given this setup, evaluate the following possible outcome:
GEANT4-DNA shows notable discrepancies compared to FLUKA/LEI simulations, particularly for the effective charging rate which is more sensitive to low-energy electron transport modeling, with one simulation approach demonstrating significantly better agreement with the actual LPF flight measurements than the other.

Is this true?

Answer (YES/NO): YES